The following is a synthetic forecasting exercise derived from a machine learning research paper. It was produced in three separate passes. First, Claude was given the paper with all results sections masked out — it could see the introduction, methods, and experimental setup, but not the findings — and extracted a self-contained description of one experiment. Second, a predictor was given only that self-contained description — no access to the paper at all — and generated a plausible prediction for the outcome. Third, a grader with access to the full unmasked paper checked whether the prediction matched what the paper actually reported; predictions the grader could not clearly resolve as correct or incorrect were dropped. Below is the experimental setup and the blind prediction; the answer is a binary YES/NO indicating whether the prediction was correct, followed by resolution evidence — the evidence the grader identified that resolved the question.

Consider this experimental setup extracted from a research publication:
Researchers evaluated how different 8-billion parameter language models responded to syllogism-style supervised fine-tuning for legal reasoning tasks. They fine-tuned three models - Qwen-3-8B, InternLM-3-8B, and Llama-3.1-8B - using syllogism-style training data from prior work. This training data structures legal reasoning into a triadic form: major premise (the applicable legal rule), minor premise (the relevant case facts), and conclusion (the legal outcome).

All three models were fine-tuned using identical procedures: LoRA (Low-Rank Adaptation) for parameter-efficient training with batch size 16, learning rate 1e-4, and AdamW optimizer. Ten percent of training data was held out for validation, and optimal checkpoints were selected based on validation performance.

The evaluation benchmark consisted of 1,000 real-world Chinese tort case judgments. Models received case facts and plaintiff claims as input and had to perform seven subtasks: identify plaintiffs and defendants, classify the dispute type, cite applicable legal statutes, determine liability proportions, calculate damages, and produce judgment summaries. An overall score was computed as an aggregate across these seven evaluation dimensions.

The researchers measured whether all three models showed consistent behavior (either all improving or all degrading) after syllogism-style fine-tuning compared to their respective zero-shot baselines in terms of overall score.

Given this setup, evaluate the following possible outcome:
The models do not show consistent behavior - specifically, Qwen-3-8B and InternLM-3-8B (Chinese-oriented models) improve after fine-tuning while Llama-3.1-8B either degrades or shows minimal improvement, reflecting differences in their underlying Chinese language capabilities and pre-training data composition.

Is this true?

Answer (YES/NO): NO